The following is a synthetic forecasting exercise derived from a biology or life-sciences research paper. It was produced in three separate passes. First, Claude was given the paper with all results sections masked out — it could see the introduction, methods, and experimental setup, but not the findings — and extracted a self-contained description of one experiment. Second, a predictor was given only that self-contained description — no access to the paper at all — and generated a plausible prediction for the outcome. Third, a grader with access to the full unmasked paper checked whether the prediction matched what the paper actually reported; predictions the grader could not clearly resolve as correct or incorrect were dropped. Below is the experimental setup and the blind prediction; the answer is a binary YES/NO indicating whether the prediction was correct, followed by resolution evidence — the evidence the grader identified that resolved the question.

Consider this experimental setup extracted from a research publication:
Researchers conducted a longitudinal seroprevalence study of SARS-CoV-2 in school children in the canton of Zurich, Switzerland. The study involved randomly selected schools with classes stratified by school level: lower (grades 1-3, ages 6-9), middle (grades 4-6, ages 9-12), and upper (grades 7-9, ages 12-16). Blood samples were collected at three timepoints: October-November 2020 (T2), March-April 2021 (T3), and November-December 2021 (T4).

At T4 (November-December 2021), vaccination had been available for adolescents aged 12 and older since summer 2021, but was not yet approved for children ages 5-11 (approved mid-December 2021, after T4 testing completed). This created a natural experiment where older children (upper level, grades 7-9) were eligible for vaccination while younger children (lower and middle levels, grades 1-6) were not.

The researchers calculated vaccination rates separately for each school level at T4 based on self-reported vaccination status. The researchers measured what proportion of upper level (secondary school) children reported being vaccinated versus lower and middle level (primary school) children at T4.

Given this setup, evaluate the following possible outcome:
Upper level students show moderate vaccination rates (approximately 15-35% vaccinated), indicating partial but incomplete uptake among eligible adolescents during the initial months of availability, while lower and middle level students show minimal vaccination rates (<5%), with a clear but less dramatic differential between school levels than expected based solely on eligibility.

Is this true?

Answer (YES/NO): NO